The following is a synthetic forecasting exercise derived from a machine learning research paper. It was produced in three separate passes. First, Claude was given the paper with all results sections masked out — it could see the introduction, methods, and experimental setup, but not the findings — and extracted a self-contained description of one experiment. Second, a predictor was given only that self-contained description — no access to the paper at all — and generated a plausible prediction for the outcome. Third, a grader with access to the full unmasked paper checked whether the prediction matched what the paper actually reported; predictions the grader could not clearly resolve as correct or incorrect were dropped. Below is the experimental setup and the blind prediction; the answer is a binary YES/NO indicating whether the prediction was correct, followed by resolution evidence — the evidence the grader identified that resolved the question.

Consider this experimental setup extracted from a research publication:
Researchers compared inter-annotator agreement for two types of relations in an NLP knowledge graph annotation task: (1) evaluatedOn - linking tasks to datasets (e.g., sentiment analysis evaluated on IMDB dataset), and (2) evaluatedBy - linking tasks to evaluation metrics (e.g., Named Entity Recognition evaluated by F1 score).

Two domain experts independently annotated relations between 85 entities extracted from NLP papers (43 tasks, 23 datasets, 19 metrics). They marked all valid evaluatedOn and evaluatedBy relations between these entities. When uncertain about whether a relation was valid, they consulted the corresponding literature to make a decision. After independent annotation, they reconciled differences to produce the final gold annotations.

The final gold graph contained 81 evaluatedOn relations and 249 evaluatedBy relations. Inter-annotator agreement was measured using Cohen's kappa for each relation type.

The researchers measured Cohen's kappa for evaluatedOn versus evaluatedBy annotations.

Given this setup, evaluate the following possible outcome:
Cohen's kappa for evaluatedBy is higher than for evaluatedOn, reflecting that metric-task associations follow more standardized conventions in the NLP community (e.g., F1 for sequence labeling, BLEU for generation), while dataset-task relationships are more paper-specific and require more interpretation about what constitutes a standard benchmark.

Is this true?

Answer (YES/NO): NO